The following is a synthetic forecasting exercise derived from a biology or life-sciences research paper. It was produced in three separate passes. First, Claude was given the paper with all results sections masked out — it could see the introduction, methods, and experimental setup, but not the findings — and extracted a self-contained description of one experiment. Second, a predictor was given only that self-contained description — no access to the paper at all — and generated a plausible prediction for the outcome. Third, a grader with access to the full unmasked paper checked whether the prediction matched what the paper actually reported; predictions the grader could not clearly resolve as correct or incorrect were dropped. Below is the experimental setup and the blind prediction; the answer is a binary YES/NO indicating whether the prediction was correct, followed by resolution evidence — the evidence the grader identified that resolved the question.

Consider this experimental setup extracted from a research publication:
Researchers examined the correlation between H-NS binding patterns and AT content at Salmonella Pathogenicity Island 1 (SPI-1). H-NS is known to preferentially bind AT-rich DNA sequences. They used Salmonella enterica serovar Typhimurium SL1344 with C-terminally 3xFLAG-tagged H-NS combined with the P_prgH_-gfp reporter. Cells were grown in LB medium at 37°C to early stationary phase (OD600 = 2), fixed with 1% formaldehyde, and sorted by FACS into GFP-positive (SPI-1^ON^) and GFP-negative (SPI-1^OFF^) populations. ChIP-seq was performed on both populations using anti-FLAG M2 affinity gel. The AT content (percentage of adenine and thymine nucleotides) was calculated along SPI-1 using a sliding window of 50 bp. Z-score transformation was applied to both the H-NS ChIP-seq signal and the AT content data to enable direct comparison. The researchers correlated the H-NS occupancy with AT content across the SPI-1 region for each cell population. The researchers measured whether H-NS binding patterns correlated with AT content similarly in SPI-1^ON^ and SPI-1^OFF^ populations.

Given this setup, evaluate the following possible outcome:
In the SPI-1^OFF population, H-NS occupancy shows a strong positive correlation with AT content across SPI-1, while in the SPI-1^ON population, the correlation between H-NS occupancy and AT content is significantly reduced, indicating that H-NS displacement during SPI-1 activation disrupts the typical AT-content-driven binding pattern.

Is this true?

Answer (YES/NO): NO